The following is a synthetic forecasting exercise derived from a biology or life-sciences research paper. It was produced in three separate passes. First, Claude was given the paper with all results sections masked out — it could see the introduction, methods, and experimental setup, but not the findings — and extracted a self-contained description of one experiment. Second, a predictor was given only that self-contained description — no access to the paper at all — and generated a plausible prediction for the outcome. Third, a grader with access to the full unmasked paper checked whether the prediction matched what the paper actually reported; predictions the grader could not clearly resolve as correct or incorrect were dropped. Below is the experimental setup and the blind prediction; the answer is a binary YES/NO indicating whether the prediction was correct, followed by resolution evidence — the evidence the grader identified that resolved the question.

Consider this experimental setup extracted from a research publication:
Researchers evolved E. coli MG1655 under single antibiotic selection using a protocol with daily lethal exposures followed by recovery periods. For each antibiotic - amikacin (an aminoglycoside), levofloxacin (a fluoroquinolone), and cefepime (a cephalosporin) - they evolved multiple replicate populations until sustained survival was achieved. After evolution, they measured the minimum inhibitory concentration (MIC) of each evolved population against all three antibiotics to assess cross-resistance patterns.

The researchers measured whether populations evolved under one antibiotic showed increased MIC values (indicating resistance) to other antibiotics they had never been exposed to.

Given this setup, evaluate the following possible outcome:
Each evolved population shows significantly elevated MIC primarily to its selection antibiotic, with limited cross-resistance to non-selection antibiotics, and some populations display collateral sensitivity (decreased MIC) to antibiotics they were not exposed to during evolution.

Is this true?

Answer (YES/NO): NO